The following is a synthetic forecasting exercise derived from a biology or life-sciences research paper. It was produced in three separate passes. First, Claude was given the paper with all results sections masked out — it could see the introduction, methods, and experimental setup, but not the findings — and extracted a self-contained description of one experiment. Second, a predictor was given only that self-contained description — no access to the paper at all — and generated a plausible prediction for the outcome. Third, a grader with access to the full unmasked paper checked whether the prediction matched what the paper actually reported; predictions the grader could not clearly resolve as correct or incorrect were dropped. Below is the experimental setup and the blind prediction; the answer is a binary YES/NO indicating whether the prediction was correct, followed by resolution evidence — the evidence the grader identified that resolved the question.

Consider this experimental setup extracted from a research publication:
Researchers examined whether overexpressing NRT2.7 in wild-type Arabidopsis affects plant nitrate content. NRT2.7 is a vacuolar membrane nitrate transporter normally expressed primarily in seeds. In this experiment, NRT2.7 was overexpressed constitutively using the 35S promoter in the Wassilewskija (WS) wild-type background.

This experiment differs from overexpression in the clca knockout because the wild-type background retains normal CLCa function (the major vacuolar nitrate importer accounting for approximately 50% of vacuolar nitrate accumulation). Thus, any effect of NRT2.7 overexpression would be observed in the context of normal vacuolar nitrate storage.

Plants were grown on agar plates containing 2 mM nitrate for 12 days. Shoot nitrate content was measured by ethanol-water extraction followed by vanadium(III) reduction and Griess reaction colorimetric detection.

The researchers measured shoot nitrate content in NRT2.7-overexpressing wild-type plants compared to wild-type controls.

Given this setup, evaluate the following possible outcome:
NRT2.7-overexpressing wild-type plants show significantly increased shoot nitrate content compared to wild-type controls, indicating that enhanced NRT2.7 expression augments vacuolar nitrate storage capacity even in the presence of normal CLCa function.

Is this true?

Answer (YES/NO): NO